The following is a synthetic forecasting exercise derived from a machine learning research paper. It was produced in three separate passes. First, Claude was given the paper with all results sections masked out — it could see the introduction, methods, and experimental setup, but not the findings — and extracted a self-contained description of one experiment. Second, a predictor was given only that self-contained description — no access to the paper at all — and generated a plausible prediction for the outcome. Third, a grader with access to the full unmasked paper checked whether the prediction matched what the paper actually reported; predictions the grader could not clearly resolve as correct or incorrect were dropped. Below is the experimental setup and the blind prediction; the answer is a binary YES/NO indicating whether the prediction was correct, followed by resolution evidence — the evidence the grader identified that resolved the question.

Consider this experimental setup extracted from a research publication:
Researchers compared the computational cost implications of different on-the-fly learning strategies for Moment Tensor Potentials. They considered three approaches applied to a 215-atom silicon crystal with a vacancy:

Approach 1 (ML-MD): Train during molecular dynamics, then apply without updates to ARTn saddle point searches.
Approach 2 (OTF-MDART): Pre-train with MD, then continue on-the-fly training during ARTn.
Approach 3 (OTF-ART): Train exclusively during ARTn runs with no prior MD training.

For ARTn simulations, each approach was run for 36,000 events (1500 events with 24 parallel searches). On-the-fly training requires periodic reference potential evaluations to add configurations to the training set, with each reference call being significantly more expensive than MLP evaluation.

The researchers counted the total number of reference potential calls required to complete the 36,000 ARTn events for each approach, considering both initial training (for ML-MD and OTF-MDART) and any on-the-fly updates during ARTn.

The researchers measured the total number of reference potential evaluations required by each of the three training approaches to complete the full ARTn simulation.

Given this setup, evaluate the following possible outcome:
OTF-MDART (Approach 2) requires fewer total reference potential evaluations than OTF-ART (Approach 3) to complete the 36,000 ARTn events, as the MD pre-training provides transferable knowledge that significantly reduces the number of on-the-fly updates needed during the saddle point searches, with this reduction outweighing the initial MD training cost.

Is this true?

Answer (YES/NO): NO